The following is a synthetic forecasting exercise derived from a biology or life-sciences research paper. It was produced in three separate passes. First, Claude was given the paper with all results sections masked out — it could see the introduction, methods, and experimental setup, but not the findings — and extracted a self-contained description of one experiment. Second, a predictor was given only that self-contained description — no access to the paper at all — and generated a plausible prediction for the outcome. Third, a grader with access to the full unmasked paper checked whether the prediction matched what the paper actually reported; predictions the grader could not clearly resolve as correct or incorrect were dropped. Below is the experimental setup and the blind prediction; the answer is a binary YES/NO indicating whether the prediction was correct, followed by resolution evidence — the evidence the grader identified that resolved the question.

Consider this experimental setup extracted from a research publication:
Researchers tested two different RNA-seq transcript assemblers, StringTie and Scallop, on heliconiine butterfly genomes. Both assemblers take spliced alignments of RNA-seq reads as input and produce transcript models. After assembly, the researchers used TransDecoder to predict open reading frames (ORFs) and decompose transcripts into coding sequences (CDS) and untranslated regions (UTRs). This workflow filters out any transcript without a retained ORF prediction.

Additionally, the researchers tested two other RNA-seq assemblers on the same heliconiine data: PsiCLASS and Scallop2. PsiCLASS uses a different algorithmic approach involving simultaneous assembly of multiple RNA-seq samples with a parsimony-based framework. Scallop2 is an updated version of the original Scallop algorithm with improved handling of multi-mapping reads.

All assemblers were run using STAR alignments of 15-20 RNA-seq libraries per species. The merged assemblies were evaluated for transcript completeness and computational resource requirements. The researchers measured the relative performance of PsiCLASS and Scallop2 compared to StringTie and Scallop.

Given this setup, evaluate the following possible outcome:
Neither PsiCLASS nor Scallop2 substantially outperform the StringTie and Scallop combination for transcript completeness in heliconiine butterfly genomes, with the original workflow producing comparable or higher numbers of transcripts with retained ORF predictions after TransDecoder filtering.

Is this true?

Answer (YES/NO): YES